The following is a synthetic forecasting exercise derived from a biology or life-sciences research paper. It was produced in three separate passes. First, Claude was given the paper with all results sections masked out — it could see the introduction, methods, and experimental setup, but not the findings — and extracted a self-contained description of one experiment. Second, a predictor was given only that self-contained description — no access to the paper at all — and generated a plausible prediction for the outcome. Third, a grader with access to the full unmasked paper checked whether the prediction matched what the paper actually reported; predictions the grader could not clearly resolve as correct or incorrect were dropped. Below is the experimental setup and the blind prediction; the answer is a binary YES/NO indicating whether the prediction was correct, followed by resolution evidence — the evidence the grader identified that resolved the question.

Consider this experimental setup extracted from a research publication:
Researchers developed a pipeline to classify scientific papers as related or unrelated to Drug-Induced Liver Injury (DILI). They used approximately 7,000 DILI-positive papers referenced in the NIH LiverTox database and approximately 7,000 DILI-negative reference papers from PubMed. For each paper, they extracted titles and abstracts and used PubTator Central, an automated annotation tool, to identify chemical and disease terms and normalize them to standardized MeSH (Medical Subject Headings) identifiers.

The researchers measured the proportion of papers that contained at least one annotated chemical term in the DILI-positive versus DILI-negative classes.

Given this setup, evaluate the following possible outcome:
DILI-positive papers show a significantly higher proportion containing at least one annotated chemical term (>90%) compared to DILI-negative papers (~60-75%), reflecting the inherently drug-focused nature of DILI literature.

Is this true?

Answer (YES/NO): NO